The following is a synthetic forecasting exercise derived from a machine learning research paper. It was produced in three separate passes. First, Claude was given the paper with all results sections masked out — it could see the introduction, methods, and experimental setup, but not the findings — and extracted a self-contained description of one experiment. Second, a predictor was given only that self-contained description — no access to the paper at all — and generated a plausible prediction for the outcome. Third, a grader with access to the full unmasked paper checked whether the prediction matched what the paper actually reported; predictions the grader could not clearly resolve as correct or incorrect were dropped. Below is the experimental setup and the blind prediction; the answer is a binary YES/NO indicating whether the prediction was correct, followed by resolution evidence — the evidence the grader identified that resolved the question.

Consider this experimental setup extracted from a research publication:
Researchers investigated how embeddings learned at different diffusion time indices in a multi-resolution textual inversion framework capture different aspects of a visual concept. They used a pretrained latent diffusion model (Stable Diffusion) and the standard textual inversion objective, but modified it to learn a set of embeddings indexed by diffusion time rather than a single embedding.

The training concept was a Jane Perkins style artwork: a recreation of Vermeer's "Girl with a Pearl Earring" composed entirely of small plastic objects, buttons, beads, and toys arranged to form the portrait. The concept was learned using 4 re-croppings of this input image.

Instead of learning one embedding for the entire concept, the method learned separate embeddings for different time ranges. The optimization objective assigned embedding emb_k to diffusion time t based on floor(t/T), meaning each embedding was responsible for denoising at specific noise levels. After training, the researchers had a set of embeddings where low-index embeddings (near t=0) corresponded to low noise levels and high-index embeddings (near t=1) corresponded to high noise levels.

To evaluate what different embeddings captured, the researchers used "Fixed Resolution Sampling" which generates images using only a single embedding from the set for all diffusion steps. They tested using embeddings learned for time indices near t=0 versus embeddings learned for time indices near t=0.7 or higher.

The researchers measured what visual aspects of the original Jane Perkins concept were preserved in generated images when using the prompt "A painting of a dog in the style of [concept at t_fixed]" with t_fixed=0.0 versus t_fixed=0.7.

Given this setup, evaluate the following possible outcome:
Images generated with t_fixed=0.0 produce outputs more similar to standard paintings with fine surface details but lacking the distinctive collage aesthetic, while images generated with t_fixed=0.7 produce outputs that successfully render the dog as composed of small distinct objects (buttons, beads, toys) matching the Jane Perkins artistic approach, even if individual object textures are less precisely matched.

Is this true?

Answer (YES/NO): NO